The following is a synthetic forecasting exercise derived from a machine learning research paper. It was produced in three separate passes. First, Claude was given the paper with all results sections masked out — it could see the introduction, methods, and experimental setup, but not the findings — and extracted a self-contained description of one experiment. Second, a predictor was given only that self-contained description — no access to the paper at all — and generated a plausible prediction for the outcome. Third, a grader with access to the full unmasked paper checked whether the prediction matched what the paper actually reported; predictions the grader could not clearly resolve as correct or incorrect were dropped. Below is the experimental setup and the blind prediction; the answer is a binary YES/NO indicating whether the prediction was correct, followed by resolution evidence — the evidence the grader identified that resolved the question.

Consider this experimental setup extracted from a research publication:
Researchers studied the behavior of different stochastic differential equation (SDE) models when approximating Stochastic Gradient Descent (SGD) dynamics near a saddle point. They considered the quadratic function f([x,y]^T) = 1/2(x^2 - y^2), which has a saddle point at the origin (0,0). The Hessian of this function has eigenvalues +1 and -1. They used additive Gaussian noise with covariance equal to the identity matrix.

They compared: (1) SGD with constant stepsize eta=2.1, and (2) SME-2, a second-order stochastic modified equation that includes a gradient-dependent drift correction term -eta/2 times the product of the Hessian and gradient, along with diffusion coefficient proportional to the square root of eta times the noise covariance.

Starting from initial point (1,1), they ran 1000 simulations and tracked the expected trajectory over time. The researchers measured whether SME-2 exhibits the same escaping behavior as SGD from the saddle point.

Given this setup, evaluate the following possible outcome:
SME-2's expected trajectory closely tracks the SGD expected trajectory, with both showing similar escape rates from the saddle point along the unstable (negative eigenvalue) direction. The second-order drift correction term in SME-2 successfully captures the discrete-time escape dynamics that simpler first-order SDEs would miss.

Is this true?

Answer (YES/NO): NO